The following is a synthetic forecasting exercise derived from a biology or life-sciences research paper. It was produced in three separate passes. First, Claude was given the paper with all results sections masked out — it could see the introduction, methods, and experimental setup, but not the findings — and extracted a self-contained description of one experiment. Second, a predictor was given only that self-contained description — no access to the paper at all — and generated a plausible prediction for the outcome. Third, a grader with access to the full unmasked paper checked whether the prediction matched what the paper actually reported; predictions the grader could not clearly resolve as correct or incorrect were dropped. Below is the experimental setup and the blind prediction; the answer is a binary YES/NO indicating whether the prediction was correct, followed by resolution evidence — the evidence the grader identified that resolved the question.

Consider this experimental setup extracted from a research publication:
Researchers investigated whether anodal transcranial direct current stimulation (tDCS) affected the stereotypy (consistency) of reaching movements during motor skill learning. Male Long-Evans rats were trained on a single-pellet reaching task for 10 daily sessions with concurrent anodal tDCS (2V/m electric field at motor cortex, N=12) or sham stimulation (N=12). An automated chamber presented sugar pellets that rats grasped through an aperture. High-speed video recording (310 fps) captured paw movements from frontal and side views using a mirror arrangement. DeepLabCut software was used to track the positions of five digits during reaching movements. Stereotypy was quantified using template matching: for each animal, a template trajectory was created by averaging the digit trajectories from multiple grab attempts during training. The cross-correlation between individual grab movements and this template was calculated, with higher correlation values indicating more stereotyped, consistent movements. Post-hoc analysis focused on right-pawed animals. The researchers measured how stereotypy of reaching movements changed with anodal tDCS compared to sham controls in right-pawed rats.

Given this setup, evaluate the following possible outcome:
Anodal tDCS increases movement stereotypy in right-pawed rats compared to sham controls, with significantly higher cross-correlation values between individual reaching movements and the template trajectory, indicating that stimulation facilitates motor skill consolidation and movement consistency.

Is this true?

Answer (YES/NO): NO